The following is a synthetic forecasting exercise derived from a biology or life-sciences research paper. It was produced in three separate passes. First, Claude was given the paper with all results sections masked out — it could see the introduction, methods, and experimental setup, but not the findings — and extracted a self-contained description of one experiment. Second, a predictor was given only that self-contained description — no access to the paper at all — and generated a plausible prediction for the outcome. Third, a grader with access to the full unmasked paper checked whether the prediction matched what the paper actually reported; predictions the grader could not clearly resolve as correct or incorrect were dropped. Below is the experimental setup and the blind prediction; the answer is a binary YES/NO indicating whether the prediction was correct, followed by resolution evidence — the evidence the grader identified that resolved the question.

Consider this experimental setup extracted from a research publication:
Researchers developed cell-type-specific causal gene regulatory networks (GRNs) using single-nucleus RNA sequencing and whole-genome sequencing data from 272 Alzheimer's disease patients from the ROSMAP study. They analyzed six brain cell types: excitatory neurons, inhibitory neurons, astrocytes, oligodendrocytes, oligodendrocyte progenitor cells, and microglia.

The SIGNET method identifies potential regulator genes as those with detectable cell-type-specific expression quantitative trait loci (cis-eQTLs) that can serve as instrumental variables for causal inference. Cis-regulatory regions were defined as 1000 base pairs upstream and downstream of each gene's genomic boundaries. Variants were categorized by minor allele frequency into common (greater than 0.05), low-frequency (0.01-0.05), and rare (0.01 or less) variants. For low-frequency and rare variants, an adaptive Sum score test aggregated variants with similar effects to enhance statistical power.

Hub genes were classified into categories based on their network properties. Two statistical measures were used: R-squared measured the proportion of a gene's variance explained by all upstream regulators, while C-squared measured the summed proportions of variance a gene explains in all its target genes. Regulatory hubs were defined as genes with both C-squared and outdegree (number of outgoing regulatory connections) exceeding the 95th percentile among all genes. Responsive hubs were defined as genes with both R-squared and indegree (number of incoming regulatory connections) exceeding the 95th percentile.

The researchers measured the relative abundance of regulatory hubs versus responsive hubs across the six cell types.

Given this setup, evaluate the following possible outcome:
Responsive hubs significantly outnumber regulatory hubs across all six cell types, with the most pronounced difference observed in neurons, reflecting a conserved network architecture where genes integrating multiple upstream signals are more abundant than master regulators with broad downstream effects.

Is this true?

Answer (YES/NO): NO